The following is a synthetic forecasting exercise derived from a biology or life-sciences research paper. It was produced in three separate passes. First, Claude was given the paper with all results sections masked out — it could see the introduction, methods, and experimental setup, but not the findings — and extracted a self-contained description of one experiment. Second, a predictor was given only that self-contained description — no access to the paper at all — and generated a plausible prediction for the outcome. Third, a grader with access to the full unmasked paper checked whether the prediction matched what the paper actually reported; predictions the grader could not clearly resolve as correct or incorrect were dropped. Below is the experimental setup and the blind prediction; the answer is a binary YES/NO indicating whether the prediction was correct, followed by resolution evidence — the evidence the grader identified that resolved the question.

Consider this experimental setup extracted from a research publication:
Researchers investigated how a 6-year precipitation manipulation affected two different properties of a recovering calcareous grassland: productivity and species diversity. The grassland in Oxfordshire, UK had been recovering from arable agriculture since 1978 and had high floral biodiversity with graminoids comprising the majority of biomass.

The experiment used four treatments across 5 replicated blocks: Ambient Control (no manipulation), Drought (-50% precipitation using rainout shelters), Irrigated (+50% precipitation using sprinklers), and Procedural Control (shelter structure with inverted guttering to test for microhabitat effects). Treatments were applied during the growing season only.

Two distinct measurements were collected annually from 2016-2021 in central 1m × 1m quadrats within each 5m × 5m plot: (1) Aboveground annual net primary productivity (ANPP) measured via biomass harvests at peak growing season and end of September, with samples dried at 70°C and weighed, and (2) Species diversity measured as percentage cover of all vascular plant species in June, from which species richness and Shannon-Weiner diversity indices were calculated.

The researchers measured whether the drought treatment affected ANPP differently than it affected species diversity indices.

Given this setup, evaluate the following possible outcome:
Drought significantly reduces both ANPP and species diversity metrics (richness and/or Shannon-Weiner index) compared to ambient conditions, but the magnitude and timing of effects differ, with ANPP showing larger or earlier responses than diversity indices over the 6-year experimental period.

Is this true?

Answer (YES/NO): NO